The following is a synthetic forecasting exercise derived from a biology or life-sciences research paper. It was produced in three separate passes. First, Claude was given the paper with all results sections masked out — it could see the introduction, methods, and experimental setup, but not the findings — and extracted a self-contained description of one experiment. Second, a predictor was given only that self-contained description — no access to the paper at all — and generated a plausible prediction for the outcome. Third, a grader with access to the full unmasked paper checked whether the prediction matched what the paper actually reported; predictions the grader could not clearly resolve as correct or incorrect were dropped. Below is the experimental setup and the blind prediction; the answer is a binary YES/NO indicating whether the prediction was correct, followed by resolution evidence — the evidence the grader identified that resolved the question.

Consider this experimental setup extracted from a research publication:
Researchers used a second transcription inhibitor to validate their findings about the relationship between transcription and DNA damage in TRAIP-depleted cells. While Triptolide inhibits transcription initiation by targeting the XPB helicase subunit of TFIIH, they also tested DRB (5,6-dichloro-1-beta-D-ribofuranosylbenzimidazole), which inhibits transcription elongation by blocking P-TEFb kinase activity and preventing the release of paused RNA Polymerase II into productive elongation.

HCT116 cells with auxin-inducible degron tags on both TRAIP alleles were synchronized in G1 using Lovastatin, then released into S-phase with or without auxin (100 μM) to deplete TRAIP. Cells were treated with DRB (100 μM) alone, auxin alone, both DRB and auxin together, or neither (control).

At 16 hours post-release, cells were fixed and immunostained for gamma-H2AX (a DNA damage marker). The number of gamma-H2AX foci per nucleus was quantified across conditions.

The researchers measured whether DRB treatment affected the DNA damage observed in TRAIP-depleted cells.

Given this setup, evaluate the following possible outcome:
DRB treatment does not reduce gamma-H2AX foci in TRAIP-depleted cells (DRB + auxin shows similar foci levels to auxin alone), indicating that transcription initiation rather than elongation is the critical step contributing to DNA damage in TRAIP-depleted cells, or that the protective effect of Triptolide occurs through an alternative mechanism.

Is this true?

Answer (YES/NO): YES